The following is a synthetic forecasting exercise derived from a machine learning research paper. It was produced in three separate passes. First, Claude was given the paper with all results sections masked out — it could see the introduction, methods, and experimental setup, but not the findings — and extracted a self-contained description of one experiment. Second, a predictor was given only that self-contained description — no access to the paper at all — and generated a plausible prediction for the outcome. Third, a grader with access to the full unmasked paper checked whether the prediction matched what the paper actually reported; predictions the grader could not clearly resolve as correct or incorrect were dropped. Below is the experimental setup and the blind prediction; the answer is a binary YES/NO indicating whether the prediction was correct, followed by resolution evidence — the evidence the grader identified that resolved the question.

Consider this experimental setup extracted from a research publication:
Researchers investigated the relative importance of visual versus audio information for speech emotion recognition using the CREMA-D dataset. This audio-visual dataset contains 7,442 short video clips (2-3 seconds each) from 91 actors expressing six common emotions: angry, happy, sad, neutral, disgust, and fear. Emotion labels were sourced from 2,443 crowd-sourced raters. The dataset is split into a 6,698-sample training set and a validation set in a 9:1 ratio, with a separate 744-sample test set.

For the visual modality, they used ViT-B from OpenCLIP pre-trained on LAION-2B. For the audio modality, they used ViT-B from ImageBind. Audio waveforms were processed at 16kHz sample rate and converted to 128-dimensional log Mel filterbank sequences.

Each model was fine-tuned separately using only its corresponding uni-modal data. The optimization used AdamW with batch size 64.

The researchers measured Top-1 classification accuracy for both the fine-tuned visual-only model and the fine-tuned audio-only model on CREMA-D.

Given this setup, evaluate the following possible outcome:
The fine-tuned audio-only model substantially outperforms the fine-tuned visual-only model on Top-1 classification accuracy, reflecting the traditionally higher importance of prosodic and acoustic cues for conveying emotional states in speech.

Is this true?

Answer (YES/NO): NO